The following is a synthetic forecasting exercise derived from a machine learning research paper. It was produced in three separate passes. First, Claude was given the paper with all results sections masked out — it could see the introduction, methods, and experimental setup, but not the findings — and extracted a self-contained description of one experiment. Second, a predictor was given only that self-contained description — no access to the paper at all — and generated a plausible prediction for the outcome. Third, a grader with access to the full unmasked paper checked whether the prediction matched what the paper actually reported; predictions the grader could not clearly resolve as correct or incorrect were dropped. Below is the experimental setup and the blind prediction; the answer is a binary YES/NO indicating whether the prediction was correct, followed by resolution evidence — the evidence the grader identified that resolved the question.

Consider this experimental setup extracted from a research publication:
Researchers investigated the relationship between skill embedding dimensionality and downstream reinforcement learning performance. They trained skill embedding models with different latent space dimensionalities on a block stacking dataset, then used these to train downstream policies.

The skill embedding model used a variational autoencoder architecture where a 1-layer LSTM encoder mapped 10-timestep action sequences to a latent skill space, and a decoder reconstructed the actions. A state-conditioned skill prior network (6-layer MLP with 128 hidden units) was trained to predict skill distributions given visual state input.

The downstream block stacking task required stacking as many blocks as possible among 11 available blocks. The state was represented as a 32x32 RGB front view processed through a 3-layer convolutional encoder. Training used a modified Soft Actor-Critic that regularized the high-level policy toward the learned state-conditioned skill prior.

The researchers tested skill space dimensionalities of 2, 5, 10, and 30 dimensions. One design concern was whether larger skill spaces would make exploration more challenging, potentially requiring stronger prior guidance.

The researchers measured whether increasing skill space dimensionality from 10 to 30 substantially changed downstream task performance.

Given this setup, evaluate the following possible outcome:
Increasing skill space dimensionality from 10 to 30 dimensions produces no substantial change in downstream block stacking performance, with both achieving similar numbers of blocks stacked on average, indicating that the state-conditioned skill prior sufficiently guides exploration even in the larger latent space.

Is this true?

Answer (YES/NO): YES